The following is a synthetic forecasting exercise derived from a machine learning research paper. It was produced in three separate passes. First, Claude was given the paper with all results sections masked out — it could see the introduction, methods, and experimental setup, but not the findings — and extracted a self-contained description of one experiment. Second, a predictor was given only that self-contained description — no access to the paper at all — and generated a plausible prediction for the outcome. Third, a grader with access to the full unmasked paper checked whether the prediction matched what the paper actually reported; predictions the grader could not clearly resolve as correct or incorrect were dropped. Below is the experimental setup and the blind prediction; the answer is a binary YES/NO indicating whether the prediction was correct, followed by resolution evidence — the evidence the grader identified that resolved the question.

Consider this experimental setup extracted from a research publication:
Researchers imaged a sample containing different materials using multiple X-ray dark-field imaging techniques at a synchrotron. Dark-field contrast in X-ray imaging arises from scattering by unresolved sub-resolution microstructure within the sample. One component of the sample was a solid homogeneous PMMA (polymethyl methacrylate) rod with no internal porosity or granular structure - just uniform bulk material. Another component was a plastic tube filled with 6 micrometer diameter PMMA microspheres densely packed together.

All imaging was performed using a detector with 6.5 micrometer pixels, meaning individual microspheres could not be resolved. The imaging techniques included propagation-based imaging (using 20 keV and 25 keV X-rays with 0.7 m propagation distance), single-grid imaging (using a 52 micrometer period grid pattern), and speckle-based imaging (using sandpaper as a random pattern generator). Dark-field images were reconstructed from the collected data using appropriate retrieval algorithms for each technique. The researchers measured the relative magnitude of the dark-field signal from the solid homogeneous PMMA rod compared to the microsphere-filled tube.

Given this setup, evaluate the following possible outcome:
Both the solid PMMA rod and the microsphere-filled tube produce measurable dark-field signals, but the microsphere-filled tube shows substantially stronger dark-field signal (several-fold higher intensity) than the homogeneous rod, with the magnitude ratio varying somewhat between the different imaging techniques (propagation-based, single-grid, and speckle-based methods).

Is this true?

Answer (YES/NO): NO